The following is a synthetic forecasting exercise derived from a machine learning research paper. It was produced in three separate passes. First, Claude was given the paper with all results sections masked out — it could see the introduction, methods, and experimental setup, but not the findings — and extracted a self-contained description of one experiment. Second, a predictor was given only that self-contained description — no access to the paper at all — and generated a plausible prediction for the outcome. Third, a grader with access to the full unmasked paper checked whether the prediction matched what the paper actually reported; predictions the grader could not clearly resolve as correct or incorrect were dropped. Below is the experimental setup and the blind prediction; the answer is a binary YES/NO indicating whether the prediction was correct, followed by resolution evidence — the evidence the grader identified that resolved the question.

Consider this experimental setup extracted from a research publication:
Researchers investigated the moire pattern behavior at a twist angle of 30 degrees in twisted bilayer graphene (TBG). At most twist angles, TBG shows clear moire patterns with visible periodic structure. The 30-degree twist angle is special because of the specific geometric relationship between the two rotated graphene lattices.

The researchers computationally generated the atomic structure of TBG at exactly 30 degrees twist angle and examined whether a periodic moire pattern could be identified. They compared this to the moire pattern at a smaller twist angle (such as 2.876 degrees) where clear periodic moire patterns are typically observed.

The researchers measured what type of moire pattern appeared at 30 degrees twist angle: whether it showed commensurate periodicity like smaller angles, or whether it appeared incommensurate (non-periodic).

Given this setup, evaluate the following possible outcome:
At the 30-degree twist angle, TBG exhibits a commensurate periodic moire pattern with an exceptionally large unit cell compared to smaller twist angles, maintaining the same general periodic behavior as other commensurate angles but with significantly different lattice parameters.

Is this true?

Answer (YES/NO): NO